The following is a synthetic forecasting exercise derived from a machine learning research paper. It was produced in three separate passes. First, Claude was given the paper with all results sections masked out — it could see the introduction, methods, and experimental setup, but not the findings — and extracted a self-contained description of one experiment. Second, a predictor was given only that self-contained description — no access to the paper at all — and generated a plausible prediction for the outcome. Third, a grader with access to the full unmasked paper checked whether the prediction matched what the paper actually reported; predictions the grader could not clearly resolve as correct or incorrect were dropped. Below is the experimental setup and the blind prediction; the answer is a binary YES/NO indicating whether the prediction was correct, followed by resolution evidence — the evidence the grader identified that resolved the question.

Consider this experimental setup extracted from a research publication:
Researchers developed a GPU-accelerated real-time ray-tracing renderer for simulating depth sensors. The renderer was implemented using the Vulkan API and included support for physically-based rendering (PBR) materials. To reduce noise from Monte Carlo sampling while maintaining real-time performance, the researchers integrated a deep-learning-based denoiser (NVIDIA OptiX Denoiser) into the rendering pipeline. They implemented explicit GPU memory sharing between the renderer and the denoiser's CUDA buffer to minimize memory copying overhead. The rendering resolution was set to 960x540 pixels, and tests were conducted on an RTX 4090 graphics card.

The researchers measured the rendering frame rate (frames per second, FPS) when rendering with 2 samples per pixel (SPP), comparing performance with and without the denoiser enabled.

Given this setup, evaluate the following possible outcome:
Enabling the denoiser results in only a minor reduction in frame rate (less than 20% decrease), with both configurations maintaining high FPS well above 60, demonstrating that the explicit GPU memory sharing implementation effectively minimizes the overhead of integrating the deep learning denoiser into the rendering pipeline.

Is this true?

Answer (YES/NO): NO